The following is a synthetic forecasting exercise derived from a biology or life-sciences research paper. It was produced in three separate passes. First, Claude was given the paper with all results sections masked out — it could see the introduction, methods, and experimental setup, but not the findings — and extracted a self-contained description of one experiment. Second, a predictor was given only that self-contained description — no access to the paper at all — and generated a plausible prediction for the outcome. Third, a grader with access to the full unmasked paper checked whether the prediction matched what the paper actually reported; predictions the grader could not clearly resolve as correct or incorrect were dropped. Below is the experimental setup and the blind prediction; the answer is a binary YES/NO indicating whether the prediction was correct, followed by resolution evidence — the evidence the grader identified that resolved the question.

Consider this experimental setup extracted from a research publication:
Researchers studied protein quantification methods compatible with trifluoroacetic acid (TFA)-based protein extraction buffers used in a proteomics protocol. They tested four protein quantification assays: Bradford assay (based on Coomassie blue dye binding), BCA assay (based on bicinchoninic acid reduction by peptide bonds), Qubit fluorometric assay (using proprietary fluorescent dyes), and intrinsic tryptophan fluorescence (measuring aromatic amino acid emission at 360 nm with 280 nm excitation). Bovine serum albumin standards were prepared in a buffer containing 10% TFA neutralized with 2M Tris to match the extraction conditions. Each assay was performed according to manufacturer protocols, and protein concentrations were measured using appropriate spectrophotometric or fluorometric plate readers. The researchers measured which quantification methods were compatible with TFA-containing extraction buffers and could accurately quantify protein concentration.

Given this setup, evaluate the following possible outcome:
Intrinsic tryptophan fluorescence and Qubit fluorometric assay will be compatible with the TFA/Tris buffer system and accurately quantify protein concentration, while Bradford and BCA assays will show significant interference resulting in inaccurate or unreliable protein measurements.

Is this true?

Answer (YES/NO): NO